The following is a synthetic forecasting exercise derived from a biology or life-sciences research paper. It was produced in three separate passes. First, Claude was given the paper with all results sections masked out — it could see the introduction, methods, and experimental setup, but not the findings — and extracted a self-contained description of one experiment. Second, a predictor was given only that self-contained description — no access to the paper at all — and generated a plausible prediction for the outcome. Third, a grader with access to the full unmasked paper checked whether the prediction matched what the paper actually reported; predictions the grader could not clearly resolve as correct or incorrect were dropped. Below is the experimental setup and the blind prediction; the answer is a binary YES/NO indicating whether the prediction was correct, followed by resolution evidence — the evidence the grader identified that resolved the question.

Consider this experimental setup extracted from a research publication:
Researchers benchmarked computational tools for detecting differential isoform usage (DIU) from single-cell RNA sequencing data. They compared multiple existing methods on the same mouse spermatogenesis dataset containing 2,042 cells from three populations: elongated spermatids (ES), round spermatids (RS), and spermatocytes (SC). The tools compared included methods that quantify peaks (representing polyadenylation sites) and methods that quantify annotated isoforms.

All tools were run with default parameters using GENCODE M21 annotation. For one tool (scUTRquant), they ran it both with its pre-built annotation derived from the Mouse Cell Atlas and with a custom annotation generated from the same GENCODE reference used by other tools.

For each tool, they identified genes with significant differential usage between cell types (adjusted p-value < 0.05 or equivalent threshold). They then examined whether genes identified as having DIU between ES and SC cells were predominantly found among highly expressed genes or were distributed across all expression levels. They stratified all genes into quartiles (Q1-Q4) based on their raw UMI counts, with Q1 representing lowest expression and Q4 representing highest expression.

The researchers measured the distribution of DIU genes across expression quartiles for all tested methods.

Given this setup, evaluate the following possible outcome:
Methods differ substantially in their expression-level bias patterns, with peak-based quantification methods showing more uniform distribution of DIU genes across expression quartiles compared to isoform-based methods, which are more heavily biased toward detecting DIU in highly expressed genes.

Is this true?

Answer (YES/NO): NO